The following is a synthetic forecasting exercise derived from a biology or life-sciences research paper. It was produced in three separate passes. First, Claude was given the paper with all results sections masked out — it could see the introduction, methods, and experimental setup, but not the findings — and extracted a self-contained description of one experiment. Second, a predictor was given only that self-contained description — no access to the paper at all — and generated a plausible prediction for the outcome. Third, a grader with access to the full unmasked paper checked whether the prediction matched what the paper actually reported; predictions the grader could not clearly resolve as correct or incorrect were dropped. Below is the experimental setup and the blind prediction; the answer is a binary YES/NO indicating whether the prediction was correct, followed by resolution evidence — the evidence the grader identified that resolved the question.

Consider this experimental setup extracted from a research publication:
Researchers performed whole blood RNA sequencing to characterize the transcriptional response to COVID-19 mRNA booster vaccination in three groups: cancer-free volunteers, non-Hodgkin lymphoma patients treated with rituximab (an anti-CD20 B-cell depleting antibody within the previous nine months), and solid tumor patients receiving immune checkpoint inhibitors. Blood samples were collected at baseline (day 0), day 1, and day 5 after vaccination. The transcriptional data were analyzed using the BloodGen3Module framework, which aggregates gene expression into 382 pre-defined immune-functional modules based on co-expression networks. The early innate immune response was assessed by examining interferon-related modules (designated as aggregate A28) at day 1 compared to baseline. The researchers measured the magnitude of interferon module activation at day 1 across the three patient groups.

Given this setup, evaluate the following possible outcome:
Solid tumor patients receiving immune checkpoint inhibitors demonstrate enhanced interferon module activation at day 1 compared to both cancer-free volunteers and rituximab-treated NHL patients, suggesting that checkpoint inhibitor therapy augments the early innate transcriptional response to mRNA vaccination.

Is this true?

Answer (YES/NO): NO